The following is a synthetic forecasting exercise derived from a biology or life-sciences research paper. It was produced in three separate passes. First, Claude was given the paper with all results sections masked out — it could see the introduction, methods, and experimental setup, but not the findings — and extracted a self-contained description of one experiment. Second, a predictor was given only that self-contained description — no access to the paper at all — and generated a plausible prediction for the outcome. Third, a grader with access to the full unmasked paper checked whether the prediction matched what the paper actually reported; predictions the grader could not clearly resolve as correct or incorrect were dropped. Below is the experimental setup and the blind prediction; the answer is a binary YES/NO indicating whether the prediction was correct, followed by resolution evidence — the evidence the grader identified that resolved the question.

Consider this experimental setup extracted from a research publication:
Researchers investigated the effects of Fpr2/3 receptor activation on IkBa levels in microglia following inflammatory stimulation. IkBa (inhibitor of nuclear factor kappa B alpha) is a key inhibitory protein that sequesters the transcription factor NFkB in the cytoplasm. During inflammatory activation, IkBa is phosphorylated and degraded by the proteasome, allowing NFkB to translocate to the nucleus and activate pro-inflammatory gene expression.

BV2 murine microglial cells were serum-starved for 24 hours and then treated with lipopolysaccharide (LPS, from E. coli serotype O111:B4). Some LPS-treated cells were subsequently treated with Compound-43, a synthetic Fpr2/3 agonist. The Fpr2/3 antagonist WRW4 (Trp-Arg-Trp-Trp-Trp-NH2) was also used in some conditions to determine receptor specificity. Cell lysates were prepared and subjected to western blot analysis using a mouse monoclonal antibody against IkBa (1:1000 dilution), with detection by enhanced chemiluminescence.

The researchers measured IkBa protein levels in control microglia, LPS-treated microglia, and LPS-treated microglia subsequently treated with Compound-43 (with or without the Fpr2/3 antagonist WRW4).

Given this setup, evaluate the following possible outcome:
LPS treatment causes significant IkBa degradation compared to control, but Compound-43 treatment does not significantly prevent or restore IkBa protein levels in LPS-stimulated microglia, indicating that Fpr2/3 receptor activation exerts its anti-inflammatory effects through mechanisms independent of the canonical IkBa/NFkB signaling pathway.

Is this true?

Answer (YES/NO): NO